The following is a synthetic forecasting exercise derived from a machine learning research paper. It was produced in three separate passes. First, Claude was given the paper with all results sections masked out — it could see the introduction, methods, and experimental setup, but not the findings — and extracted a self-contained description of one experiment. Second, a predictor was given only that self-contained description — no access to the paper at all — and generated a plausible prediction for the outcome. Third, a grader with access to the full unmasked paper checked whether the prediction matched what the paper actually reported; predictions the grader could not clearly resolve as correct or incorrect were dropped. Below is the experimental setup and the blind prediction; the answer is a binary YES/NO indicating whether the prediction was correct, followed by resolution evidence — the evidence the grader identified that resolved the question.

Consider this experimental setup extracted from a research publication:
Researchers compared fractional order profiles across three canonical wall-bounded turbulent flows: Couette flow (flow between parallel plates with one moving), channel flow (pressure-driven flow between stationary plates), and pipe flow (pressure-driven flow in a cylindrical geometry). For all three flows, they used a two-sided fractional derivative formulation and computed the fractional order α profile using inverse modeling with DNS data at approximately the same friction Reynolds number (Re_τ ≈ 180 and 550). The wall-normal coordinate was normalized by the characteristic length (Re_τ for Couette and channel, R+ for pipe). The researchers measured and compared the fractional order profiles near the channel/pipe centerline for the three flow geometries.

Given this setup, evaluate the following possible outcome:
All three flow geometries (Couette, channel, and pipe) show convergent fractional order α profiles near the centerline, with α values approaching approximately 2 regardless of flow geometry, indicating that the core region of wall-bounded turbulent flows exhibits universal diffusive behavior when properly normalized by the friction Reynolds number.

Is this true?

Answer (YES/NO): NO